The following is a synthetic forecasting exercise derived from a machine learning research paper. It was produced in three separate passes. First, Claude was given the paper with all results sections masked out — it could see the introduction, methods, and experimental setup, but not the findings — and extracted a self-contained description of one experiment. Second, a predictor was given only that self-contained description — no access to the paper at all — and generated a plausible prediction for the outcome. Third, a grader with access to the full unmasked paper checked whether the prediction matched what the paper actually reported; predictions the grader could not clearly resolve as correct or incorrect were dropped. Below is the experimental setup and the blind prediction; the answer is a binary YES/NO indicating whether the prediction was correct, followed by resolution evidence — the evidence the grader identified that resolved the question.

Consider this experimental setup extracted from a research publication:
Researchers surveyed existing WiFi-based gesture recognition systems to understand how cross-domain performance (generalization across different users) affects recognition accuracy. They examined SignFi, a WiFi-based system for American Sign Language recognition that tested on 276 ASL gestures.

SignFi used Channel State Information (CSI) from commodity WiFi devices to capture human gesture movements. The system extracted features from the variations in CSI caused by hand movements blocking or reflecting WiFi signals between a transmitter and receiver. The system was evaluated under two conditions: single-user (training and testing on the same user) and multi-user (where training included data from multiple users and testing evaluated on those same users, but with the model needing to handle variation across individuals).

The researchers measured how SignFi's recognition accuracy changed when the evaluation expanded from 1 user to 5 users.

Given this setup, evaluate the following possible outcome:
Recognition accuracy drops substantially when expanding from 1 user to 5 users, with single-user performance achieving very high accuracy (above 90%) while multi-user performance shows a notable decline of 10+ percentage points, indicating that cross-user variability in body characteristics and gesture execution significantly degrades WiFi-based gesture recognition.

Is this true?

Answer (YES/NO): NO